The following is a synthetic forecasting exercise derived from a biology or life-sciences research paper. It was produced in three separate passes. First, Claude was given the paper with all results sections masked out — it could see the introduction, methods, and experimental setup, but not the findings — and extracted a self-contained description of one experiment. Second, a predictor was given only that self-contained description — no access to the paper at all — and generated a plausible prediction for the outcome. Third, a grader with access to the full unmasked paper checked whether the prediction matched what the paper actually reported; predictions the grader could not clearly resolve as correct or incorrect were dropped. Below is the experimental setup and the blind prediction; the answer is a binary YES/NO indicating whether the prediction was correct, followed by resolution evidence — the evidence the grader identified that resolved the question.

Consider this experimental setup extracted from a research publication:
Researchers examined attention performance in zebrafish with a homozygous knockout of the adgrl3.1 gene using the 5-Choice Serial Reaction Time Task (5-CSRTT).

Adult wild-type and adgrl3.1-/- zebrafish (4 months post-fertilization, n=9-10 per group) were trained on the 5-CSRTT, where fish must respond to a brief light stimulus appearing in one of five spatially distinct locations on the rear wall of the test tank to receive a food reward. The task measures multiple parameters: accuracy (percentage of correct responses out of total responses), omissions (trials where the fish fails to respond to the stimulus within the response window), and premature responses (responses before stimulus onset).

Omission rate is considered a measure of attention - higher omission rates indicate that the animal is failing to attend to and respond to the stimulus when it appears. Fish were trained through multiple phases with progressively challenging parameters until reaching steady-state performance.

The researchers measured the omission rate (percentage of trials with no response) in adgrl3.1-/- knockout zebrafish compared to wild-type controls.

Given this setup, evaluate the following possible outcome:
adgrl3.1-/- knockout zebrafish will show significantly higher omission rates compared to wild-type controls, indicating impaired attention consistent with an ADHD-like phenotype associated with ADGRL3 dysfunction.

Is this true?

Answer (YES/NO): NO